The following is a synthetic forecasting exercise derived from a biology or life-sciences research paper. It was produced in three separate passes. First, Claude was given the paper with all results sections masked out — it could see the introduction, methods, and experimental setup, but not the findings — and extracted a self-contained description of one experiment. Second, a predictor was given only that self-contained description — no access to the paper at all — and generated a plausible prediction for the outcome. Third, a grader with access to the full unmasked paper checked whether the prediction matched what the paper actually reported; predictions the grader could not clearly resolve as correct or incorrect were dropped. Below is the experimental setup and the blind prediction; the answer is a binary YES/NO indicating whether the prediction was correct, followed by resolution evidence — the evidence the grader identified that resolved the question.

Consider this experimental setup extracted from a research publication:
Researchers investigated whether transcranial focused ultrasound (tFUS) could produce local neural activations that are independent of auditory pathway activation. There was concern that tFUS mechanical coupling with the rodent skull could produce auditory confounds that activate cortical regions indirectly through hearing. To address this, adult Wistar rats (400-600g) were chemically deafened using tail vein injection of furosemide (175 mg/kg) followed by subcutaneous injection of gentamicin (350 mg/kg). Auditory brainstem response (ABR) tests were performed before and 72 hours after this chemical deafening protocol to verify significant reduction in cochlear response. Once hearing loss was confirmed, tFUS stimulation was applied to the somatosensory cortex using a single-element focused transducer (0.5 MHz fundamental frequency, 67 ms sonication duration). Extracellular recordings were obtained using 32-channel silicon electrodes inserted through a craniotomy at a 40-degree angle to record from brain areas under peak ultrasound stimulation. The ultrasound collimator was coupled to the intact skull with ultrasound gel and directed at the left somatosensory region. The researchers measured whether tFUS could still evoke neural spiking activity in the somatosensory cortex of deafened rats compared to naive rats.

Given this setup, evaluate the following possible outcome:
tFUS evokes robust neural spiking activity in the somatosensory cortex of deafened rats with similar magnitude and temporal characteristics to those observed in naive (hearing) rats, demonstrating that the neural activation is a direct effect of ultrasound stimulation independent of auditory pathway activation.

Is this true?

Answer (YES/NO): NO